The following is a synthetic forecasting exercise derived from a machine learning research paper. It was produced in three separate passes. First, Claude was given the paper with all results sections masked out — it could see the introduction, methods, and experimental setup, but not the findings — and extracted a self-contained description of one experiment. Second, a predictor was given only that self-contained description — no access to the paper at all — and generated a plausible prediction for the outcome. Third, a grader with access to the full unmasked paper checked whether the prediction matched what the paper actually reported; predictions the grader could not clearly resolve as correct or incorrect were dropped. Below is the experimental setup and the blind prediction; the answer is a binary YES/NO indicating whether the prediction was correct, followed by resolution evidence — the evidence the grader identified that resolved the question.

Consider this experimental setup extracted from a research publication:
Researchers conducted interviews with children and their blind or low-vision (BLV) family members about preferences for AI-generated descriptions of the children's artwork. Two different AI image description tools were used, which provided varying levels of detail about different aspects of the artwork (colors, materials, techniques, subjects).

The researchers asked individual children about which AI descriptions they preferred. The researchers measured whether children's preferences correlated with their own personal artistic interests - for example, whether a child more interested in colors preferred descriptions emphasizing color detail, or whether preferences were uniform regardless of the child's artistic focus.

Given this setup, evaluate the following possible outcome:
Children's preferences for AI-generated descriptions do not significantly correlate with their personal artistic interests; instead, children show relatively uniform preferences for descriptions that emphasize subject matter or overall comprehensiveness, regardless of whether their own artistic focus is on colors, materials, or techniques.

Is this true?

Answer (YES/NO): NO